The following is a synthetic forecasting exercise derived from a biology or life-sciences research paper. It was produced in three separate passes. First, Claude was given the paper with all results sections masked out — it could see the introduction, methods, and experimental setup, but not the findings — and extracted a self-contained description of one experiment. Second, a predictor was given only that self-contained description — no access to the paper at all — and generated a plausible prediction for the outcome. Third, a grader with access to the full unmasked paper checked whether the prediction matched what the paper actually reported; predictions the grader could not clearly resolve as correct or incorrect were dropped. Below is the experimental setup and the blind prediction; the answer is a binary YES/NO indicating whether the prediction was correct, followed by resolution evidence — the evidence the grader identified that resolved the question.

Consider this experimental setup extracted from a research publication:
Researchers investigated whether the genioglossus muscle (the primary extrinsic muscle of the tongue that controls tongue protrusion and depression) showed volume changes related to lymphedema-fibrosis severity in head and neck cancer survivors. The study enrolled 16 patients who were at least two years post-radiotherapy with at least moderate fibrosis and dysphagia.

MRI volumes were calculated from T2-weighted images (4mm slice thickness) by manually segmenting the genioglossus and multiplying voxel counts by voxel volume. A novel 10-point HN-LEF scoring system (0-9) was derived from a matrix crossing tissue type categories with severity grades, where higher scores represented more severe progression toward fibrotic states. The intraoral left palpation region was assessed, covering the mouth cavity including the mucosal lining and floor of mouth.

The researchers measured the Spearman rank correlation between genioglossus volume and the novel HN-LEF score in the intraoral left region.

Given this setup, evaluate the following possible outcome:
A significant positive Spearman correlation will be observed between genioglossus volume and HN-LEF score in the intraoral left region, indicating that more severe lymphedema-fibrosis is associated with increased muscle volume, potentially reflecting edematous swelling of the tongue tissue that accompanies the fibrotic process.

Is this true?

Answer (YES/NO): NO